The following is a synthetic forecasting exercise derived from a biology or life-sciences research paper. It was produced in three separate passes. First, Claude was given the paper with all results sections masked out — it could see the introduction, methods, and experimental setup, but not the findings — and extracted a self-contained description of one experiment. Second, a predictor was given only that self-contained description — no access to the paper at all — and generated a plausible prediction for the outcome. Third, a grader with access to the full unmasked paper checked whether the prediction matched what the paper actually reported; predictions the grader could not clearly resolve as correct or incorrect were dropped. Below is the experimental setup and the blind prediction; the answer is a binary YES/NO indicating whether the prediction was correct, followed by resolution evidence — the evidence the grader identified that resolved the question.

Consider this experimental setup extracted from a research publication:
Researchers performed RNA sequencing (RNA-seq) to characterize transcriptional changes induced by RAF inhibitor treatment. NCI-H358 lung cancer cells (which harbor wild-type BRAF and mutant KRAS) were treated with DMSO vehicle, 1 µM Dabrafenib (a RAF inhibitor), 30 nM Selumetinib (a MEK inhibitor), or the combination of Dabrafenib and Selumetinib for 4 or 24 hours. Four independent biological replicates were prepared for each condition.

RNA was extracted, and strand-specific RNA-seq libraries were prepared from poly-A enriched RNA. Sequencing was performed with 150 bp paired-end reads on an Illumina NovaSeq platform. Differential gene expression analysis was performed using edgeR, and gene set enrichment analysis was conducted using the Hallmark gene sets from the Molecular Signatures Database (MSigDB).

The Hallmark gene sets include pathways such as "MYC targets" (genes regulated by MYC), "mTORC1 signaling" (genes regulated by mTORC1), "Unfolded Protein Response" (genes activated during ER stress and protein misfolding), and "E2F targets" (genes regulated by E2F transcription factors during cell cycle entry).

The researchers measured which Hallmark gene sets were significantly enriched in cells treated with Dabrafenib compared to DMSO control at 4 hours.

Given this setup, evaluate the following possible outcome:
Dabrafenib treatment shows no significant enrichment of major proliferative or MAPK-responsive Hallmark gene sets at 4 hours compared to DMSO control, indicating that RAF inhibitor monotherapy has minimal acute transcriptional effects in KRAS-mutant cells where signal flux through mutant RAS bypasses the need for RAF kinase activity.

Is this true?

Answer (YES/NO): NO